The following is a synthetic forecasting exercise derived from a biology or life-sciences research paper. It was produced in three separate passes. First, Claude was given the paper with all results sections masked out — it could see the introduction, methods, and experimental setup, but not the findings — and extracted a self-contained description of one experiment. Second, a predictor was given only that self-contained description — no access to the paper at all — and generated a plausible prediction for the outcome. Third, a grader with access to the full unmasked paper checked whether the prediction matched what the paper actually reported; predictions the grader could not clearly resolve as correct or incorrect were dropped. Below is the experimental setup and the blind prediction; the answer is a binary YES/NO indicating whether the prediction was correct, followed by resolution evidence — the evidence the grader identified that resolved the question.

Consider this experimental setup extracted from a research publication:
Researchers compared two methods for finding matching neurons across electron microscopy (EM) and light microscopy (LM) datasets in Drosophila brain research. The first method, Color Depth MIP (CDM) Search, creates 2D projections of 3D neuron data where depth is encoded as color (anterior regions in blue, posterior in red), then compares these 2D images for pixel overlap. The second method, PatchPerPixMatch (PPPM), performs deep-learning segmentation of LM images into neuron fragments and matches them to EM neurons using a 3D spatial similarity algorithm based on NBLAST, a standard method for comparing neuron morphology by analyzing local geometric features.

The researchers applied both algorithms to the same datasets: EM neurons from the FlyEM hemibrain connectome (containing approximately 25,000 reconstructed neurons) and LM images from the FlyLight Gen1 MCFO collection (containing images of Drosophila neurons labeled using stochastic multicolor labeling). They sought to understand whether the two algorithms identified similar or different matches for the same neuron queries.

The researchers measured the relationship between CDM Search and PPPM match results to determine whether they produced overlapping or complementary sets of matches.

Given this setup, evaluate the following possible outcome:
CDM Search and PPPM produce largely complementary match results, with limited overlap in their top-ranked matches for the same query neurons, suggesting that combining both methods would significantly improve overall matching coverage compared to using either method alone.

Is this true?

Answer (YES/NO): YES